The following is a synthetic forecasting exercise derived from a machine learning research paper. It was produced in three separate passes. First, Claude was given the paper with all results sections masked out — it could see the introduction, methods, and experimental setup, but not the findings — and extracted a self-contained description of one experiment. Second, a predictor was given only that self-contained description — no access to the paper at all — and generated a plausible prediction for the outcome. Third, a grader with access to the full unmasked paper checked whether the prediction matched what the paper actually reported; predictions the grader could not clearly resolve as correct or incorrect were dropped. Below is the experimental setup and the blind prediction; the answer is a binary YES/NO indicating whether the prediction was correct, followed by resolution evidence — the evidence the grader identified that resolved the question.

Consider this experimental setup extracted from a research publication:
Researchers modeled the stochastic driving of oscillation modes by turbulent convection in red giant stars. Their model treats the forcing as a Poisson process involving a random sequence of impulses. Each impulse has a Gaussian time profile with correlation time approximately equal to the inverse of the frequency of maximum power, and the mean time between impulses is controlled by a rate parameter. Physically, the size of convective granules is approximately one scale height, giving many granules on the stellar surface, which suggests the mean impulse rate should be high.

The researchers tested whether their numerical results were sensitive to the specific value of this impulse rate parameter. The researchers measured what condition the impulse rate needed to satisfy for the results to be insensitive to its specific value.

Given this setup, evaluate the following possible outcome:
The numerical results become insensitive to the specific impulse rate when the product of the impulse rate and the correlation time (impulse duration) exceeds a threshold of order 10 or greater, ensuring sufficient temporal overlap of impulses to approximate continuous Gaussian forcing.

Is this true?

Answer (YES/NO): NO